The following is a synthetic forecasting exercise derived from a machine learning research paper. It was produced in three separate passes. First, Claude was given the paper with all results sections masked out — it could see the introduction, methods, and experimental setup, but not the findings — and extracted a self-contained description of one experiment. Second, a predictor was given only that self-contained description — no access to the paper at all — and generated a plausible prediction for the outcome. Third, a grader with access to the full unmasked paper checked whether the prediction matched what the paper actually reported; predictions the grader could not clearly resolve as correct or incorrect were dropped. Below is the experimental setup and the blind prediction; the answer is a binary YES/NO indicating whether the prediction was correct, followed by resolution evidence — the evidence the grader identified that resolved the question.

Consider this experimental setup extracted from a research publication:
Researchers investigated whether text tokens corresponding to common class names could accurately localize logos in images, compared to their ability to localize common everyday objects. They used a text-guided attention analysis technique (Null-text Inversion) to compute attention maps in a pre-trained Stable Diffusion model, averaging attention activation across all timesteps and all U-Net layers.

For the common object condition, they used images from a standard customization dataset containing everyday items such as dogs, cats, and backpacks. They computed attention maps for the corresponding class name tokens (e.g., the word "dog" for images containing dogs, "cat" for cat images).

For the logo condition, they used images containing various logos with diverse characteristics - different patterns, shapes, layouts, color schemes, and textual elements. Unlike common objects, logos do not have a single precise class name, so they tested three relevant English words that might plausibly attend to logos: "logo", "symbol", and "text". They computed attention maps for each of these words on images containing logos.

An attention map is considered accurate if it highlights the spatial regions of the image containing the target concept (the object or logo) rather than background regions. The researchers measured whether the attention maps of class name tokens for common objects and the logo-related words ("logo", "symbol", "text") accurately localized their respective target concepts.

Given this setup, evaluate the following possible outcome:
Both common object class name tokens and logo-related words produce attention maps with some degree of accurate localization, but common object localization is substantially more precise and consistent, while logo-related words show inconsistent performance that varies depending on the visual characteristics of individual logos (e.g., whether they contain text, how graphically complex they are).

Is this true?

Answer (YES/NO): NO